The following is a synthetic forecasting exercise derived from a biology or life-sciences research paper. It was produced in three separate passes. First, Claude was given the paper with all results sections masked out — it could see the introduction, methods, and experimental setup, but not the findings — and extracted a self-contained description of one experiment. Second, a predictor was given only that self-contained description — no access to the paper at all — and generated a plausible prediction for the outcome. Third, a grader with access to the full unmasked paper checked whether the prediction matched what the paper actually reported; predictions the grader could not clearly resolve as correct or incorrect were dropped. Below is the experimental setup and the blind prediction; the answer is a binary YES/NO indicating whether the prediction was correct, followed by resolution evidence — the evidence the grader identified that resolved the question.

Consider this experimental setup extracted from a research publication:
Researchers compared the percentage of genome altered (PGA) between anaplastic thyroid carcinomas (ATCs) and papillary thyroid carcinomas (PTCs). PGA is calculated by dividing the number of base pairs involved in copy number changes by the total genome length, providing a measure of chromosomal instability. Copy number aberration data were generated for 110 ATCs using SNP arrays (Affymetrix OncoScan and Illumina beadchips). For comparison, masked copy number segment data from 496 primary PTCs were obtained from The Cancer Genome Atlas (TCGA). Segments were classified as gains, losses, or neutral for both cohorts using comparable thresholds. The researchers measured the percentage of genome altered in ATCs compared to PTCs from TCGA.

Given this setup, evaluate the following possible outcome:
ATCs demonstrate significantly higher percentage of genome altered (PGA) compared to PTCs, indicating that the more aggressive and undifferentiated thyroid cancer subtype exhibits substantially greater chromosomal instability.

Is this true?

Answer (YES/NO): YES